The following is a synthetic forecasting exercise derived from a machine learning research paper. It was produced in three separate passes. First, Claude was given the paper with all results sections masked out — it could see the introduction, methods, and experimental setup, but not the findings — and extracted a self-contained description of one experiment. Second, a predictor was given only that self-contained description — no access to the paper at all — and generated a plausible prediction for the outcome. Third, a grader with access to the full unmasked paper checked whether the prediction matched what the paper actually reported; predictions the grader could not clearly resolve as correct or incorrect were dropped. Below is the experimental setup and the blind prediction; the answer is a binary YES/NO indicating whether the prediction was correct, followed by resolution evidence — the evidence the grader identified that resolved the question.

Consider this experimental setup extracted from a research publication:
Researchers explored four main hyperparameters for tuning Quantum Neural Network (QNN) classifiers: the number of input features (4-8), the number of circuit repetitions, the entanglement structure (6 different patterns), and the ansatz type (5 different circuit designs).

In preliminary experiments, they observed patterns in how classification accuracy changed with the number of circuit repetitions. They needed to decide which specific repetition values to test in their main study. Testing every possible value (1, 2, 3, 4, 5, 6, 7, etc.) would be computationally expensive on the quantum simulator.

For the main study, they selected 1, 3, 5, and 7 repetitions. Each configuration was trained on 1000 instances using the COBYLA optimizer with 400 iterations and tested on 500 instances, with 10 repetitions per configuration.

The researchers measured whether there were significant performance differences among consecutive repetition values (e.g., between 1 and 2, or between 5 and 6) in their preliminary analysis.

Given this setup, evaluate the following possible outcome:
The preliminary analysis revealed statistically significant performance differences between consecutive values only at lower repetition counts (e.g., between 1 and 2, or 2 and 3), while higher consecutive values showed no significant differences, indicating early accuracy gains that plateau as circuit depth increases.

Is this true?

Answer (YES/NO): NO